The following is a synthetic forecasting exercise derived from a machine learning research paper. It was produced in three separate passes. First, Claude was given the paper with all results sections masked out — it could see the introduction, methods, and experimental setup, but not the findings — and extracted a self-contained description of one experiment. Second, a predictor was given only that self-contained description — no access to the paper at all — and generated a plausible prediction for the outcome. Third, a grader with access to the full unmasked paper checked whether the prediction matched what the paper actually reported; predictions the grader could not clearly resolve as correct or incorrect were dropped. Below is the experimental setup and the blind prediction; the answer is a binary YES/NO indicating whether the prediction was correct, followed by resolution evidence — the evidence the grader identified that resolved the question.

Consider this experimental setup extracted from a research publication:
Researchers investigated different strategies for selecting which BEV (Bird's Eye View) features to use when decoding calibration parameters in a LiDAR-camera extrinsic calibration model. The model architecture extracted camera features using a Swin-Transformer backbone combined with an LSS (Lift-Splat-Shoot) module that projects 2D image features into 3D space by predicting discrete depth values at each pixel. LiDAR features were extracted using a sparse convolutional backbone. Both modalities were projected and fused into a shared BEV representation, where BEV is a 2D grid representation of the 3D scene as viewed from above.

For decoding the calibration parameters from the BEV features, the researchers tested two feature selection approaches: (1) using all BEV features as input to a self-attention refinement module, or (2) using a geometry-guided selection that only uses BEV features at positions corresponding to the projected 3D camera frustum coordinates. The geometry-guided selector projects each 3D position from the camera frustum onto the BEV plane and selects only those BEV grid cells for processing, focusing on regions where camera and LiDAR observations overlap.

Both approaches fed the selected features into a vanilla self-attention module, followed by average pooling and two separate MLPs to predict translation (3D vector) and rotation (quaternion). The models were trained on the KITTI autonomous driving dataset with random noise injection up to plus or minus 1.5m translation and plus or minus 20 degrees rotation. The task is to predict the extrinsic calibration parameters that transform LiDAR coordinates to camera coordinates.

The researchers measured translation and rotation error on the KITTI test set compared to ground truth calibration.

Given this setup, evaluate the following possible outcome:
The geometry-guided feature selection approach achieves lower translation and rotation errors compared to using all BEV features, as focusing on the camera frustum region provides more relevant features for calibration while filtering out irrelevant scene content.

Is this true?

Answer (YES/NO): YES